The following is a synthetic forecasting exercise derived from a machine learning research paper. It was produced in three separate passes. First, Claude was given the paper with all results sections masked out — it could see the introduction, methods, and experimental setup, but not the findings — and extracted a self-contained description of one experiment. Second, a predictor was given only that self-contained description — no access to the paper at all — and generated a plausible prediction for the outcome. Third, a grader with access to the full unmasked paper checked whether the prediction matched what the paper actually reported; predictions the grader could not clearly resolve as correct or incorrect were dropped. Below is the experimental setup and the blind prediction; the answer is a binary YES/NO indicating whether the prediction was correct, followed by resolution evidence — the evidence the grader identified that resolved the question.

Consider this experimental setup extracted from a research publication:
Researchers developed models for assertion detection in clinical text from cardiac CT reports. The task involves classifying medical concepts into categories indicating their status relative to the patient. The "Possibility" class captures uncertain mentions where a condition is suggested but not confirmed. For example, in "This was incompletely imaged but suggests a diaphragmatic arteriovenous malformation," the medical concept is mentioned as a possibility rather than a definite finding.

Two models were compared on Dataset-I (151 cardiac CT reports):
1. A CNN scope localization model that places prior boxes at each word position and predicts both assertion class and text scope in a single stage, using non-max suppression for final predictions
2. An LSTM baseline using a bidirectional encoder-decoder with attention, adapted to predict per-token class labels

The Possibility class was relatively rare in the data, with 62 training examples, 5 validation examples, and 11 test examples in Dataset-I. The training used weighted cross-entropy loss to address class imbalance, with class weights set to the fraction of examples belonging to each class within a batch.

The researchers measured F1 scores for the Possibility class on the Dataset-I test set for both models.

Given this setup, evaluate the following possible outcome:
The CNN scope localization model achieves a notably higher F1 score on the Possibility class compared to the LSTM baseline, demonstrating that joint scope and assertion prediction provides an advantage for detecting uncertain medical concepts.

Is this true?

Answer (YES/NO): NO